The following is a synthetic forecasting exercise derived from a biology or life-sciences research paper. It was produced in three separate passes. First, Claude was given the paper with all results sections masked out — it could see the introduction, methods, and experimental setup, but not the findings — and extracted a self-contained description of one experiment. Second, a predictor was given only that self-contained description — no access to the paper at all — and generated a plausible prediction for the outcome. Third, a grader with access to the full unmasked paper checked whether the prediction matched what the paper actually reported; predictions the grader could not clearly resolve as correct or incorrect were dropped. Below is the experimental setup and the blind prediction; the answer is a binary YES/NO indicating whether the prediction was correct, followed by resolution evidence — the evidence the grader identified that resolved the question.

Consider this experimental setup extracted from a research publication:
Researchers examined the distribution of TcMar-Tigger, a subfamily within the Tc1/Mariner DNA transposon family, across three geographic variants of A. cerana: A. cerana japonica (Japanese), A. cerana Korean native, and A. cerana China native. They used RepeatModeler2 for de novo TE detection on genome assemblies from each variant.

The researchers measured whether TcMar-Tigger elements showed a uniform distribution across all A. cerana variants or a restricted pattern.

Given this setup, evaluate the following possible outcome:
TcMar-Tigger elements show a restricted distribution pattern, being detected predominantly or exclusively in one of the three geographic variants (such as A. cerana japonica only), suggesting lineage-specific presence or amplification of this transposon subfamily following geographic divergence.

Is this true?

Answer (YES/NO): YES